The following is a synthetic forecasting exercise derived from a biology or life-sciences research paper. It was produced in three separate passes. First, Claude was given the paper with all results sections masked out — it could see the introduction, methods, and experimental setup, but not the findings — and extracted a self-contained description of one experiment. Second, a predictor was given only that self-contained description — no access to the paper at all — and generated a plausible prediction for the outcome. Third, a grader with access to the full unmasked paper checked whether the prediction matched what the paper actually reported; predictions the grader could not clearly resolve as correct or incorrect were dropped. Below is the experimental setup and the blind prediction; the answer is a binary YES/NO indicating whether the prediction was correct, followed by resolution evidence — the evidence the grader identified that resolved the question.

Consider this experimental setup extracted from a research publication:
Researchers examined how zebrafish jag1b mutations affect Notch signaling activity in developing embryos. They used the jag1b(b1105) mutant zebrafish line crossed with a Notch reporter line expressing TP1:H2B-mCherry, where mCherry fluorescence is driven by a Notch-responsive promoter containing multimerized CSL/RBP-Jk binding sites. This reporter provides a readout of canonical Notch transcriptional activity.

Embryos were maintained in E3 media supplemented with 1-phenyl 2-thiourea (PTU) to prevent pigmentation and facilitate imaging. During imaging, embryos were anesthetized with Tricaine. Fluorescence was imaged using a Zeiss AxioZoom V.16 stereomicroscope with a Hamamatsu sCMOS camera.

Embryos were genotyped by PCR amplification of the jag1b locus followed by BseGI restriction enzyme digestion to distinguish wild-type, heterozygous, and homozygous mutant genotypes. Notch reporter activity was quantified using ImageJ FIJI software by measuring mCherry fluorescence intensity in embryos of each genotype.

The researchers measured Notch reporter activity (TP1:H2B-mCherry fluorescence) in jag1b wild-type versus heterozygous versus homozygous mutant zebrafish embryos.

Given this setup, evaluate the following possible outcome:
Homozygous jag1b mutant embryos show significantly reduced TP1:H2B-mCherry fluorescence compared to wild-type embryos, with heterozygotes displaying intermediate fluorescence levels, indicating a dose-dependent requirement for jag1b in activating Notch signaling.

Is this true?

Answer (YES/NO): NO